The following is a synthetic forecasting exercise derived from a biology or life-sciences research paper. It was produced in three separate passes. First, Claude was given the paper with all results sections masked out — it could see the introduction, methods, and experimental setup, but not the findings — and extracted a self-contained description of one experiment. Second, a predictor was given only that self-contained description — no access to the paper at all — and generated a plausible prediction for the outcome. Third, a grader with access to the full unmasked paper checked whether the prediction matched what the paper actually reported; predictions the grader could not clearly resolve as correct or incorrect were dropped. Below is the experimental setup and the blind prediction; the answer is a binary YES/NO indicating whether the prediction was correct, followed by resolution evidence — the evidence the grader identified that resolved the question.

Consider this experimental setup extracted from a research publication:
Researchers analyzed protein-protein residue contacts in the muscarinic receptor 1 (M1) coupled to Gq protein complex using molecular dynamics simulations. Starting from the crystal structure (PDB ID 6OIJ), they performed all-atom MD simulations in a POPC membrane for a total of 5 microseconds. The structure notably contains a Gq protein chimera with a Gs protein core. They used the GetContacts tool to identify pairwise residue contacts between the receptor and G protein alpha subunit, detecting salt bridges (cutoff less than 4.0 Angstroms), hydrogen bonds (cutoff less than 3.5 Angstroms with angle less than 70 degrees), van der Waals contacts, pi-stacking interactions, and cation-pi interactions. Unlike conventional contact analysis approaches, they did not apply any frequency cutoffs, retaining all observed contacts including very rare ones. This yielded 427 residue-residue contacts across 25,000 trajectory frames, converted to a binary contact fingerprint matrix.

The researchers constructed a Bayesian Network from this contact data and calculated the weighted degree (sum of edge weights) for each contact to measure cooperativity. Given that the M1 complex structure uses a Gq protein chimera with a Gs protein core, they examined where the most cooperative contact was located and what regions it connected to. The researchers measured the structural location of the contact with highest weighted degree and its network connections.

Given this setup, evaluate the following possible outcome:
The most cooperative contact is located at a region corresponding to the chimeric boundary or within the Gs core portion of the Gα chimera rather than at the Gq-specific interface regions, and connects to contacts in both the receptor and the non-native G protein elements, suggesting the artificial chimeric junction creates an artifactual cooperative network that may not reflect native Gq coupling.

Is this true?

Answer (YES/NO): NO